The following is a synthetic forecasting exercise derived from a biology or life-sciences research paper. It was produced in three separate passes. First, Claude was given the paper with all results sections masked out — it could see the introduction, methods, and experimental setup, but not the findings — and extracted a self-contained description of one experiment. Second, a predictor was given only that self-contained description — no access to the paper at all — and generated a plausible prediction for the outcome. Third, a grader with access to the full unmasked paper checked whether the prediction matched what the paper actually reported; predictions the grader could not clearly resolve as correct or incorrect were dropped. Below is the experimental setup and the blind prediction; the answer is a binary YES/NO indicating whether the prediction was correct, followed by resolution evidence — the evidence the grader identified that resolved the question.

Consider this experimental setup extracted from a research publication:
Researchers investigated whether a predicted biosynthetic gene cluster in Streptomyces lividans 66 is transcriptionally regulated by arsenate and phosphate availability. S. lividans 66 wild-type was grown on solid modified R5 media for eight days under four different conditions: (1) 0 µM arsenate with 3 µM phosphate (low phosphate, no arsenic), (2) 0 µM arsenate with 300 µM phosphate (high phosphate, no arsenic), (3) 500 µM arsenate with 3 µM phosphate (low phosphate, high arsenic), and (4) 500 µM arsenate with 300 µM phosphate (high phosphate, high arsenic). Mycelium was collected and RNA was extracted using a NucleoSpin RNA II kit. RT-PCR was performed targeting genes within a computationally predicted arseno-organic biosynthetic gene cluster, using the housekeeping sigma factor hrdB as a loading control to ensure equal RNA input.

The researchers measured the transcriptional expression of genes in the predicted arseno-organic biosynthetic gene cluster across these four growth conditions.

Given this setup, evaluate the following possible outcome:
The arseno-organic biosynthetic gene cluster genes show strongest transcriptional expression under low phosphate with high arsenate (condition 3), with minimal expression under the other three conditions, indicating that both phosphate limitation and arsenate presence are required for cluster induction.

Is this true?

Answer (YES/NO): YES